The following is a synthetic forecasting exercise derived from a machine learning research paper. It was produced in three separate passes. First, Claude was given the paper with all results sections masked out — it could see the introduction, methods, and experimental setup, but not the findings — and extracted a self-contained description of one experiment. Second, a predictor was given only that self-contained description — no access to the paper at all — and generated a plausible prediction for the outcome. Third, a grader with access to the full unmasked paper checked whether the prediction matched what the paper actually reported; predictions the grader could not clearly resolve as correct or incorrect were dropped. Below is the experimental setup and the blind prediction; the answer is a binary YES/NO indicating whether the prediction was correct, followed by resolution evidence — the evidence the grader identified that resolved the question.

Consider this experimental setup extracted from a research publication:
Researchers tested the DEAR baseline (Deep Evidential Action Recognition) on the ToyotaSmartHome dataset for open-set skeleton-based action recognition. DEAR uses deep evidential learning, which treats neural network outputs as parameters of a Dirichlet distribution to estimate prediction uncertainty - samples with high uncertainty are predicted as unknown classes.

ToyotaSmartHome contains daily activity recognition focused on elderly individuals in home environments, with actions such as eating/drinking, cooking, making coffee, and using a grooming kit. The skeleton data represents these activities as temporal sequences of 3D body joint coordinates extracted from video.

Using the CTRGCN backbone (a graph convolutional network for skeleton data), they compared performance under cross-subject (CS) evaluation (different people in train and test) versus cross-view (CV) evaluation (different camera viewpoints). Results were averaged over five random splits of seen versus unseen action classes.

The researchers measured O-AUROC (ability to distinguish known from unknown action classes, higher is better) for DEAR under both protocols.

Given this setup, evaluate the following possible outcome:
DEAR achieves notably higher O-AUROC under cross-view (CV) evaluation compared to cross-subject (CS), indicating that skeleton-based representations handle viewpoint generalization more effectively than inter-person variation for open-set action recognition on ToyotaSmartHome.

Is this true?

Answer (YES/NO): NO